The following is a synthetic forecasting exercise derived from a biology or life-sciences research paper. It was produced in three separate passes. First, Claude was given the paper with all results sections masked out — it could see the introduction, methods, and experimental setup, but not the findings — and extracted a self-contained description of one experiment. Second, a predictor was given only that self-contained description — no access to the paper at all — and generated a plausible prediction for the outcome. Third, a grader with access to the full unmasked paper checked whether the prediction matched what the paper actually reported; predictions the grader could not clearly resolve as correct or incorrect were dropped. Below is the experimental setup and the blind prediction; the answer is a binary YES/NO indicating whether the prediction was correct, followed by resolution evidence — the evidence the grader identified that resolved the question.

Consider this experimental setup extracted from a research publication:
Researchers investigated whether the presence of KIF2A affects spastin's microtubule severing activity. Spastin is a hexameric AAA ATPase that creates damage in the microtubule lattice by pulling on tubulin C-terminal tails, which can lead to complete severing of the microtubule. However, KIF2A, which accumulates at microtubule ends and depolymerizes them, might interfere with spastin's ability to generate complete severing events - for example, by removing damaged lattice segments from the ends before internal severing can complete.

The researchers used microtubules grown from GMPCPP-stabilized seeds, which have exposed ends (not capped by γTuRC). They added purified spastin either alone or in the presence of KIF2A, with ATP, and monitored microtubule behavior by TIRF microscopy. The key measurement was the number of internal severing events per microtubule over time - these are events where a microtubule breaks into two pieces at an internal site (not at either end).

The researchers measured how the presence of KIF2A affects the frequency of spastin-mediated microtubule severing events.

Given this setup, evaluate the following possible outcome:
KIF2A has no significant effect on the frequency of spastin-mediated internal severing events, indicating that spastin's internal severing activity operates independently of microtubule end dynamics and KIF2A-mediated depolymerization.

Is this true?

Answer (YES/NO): NO